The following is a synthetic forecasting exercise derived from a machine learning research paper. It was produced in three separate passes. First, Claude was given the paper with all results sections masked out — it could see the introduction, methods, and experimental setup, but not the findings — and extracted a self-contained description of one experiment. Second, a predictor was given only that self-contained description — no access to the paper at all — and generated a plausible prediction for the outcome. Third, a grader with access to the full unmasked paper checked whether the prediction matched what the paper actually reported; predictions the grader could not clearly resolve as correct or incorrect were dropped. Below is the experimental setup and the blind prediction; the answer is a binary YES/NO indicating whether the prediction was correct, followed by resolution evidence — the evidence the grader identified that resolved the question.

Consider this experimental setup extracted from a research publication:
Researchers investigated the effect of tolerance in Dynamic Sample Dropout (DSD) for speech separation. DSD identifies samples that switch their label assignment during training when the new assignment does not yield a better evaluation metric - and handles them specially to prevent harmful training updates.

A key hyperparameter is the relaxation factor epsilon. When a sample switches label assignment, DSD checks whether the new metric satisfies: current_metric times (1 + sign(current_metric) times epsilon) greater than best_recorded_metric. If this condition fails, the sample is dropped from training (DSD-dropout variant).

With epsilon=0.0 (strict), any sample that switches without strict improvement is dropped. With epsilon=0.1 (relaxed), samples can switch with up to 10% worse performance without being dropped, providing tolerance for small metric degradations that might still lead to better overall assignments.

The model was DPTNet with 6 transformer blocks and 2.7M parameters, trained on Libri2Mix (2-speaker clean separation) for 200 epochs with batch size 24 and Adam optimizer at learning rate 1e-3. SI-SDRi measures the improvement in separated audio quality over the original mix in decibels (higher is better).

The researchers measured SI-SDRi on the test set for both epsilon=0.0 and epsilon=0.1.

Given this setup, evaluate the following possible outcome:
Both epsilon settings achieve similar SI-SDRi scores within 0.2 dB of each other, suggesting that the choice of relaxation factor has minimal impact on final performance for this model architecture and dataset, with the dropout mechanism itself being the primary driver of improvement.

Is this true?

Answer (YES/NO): NO